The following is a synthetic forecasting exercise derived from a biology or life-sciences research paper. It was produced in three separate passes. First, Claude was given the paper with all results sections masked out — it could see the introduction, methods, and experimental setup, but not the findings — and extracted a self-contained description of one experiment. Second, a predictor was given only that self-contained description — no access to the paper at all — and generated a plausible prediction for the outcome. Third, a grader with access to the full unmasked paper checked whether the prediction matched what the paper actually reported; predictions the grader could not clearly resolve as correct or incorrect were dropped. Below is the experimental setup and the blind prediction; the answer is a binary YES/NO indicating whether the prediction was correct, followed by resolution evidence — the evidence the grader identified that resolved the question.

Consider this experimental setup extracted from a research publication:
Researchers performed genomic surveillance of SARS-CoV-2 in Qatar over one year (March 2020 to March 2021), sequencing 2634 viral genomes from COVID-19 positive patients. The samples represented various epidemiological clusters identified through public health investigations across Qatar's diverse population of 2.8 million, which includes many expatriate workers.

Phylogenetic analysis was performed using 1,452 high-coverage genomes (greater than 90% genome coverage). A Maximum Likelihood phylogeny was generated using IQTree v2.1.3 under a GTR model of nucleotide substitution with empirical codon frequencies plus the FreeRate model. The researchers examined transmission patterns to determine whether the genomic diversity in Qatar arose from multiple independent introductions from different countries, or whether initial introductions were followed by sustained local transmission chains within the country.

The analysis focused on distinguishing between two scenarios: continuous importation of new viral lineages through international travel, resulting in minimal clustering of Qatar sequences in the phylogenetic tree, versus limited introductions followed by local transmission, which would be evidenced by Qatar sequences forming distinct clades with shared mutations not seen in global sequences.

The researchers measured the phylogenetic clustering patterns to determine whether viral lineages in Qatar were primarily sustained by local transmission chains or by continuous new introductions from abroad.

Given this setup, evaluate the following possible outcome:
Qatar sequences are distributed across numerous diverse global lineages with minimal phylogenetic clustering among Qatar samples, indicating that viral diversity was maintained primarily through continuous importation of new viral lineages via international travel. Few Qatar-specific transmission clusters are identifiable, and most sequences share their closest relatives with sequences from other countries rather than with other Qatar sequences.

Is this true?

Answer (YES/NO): NO